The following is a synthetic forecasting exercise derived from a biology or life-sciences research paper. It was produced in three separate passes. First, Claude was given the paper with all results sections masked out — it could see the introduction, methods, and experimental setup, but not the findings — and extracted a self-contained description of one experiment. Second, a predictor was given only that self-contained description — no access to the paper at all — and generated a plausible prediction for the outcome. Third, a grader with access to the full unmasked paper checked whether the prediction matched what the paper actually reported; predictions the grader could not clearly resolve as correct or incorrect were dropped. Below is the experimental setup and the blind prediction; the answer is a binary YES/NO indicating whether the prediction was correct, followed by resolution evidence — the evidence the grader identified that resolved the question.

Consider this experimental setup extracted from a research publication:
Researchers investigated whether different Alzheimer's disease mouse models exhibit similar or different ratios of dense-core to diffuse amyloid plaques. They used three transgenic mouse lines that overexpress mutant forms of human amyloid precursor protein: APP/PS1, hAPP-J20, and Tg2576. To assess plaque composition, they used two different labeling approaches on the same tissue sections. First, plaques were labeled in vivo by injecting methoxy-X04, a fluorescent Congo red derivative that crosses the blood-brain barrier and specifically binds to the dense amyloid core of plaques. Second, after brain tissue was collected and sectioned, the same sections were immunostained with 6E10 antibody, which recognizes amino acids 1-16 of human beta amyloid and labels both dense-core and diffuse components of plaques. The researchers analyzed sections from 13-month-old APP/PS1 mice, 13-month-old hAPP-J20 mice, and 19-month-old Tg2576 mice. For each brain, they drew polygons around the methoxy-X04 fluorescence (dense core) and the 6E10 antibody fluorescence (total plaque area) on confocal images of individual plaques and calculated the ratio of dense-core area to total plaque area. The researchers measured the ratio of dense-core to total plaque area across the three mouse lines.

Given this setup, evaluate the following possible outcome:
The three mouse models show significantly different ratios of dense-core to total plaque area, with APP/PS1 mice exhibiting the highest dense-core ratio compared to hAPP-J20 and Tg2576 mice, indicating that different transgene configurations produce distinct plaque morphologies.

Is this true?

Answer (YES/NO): NO